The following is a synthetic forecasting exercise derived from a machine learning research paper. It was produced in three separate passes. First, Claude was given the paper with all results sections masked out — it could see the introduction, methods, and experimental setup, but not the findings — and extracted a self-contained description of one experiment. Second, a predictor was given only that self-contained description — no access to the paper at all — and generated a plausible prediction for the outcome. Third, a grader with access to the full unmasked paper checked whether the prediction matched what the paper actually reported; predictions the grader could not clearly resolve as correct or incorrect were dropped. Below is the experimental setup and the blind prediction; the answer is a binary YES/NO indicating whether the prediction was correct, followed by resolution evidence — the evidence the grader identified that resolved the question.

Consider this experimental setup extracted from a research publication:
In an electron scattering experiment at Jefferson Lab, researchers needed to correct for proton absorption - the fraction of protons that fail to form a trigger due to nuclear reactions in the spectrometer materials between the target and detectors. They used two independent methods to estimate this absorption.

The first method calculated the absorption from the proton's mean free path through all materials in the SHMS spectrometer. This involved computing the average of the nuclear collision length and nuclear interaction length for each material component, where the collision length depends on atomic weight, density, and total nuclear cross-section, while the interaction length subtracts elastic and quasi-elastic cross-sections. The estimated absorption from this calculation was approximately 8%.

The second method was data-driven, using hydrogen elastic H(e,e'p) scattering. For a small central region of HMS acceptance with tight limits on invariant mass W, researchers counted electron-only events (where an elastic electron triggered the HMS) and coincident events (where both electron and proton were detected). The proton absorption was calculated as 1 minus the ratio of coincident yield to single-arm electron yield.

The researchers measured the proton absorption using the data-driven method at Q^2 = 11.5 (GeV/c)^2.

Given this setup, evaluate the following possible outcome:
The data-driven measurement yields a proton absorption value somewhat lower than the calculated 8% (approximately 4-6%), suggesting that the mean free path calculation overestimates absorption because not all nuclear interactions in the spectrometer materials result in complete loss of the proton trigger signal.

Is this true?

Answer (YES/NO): NO